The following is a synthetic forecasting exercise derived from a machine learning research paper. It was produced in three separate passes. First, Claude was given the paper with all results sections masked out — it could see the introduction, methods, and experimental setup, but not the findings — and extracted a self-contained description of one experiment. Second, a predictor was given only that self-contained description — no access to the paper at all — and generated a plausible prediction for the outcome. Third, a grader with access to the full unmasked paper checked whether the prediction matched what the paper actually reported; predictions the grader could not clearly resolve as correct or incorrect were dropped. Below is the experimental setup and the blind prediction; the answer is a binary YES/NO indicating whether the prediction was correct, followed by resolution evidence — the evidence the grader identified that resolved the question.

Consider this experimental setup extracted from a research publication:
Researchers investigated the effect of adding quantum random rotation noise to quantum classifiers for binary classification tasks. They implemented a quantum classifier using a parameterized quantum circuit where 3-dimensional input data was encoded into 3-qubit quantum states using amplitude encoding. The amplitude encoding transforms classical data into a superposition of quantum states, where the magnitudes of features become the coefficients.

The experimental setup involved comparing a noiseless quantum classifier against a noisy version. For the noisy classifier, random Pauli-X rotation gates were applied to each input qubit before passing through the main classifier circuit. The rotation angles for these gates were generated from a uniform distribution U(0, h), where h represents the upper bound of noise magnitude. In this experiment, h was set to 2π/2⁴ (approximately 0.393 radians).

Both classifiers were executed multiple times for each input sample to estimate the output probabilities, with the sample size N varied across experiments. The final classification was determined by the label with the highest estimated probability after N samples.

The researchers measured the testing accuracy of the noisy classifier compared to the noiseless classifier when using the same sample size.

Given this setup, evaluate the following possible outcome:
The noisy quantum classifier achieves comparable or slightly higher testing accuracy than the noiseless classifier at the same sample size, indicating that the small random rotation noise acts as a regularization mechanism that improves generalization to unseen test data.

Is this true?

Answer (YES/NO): NO